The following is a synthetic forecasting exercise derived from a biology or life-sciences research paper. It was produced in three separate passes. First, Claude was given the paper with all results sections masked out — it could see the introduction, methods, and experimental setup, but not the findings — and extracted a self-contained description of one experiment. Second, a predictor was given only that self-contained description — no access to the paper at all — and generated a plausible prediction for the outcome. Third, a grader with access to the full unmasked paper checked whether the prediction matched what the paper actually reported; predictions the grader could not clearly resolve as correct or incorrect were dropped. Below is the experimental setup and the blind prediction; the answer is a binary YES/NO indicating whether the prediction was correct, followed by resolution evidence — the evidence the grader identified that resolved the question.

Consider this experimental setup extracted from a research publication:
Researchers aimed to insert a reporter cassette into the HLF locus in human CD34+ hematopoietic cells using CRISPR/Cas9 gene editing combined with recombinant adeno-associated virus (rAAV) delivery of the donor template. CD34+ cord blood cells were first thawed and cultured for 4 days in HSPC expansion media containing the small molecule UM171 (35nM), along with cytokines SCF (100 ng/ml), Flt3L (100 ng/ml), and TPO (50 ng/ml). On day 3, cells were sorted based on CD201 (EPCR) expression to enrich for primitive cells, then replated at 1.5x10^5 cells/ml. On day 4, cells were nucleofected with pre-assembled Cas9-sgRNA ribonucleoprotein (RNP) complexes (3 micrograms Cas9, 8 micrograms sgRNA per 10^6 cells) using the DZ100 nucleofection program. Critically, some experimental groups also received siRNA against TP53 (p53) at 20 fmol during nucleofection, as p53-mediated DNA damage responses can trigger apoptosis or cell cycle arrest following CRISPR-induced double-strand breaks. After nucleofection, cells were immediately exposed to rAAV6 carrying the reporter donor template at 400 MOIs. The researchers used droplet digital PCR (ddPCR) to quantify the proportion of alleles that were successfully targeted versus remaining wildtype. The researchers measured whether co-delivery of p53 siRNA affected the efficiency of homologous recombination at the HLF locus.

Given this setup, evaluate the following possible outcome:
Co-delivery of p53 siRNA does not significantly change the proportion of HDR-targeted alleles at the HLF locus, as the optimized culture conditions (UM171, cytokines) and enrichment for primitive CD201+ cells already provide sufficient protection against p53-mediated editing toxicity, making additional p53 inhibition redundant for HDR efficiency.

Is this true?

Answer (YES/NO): YES